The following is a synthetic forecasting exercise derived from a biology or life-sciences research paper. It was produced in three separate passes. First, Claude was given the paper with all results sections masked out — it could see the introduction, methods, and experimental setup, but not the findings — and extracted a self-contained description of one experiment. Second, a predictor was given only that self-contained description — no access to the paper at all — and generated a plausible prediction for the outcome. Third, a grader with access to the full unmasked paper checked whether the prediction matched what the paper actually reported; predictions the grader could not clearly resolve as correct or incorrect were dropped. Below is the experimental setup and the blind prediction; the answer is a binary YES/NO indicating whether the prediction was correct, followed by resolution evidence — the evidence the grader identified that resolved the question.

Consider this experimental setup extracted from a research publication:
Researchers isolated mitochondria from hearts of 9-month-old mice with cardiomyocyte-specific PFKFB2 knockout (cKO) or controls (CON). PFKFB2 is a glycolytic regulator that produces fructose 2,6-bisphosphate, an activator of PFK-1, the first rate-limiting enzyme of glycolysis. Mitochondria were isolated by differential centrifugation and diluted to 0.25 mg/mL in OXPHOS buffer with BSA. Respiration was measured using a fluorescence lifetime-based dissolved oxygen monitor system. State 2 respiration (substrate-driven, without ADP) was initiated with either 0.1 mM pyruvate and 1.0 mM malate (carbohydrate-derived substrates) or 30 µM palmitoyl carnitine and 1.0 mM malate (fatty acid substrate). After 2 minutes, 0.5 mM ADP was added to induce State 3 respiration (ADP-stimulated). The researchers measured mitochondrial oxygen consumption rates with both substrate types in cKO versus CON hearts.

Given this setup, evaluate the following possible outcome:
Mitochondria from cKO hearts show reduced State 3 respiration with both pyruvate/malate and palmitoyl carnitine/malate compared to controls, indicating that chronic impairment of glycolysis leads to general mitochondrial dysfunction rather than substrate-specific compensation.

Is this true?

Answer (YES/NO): NO